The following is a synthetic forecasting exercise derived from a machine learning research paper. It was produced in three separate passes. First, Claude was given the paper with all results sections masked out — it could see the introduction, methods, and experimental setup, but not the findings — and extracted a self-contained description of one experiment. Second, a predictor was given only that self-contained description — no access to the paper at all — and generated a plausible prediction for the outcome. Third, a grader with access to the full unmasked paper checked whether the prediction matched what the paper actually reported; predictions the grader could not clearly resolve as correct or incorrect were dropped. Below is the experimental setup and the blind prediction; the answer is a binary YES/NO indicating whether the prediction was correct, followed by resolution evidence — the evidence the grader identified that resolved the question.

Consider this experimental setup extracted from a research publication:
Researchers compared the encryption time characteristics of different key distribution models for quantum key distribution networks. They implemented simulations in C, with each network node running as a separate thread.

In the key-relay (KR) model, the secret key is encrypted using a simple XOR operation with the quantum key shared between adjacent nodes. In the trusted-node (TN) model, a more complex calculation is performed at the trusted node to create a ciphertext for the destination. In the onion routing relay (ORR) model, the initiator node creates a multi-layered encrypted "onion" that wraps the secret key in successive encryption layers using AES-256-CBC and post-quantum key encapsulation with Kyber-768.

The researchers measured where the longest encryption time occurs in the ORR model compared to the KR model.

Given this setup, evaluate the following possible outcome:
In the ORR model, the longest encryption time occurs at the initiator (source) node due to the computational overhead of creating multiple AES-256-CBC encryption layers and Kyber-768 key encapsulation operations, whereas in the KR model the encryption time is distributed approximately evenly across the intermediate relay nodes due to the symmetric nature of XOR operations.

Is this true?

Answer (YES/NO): NO